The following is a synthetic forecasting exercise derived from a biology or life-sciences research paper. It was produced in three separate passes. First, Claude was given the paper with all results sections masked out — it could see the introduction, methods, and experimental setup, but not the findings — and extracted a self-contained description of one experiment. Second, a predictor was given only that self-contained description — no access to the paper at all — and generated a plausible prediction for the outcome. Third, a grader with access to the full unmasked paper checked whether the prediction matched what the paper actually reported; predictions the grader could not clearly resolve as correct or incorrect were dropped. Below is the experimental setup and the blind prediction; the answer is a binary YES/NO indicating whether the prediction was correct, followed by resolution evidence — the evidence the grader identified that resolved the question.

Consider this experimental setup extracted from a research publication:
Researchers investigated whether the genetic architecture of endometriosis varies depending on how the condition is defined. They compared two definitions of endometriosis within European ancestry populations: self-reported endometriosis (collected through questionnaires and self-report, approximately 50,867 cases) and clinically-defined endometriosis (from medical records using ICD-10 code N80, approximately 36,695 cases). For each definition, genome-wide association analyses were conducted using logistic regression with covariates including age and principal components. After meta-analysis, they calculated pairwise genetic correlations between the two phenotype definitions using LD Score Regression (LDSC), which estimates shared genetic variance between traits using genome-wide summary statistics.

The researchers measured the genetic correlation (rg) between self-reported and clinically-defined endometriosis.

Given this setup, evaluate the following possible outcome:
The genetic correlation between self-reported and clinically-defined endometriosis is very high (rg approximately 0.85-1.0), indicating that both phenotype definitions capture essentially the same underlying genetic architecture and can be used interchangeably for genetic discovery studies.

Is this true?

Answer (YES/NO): YES